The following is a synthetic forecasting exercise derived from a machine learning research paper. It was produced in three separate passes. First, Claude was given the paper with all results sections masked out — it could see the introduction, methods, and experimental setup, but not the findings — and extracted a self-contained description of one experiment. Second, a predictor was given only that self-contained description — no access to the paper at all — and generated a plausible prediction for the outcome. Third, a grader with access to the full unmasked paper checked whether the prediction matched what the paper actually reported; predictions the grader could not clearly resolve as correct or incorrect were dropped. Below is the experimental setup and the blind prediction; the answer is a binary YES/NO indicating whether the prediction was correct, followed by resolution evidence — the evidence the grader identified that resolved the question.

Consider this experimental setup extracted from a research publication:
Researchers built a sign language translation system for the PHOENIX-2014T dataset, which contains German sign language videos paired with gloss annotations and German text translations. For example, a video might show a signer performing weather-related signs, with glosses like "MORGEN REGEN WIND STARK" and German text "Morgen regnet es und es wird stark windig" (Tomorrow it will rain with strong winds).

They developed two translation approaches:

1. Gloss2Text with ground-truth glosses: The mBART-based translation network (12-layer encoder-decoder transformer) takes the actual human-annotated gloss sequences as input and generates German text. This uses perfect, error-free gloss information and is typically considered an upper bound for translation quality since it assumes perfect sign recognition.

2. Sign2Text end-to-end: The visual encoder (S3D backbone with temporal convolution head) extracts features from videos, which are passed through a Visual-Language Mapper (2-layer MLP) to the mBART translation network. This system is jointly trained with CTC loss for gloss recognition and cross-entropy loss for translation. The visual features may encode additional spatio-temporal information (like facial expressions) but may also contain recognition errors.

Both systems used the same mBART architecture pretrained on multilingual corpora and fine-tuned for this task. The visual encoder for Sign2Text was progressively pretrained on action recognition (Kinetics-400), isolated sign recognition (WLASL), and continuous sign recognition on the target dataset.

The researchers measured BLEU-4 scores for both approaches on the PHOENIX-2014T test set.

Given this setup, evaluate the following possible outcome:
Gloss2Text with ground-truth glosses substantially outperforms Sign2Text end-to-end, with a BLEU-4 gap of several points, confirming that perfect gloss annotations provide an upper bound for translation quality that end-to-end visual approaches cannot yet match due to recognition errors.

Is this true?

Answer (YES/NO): NO